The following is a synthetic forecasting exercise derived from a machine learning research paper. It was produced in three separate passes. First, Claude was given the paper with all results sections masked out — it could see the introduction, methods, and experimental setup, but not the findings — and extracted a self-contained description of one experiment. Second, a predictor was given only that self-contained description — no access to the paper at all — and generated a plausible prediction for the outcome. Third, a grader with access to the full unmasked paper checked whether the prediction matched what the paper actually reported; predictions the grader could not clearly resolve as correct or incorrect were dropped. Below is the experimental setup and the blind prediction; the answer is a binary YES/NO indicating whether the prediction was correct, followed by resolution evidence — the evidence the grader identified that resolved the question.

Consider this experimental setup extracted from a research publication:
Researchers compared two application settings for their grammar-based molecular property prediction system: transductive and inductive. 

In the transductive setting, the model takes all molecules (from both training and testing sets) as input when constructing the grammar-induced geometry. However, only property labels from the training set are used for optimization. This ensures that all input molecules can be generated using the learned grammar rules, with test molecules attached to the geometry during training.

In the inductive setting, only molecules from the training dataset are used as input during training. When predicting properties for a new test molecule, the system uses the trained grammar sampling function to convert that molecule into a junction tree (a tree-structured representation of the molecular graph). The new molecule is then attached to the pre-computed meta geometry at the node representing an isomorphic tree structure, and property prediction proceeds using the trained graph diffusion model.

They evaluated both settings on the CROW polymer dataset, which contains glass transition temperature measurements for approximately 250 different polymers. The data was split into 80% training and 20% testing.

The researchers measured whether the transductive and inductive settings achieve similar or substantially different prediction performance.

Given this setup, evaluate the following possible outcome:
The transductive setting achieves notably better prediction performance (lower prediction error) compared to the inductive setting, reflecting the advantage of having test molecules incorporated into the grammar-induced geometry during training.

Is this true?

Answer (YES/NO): NO